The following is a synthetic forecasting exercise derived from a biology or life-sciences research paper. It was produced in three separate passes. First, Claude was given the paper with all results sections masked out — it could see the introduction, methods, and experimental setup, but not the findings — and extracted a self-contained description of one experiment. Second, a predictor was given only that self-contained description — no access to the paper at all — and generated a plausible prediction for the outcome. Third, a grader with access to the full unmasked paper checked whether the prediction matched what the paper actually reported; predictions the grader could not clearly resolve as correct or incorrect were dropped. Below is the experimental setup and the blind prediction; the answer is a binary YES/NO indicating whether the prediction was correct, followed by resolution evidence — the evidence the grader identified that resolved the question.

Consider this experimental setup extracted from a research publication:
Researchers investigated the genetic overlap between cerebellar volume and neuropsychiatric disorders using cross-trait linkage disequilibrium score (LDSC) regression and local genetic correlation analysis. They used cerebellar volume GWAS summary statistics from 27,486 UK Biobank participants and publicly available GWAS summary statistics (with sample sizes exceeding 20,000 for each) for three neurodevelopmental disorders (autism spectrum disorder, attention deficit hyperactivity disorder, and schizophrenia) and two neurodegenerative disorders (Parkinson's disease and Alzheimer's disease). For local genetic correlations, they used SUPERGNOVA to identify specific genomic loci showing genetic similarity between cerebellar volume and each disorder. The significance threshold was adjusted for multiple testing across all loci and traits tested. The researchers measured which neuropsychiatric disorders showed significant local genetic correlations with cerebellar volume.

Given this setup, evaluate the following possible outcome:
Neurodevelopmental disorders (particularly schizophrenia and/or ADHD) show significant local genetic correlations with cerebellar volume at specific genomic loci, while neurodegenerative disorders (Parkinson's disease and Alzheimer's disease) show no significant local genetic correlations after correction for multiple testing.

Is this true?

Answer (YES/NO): NO